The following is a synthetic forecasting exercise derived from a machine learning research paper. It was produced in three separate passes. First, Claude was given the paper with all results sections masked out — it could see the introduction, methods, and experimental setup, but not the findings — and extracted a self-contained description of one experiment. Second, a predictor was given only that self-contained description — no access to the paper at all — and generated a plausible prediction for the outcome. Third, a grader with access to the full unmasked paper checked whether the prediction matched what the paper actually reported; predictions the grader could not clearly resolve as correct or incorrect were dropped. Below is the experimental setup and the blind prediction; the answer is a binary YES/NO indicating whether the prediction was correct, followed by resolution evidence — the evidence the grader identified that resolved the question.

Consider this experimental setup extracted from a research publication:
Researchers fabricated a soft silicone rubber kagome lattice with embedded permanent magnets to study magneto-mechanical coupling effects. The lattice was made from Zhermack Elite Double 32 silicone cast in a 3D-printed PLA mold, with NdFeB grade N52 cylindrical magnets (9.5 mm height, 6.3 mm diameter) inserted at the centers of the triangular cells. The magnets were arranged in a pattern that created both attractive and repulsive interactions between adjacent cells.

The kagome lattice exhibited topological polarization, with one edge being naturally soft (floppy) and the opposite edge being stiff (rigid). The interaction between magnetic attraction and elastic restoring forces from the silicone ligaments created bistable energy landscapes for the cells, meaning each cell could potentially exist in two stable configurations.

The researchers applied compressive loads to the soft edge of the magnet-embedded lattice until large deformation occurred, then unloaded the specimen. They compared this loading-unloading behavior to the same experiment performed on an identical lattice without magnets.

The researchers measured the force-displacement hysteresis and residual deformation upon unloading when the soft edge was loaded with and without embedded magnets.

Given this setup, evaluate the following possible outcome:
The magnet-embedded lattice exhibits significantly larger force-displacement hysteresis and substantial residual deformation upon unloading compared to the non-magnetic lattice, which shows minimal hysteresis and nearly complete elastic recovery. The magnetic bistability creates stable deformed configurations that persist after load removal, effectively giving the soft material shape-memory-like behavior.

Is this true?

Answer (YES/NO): NO